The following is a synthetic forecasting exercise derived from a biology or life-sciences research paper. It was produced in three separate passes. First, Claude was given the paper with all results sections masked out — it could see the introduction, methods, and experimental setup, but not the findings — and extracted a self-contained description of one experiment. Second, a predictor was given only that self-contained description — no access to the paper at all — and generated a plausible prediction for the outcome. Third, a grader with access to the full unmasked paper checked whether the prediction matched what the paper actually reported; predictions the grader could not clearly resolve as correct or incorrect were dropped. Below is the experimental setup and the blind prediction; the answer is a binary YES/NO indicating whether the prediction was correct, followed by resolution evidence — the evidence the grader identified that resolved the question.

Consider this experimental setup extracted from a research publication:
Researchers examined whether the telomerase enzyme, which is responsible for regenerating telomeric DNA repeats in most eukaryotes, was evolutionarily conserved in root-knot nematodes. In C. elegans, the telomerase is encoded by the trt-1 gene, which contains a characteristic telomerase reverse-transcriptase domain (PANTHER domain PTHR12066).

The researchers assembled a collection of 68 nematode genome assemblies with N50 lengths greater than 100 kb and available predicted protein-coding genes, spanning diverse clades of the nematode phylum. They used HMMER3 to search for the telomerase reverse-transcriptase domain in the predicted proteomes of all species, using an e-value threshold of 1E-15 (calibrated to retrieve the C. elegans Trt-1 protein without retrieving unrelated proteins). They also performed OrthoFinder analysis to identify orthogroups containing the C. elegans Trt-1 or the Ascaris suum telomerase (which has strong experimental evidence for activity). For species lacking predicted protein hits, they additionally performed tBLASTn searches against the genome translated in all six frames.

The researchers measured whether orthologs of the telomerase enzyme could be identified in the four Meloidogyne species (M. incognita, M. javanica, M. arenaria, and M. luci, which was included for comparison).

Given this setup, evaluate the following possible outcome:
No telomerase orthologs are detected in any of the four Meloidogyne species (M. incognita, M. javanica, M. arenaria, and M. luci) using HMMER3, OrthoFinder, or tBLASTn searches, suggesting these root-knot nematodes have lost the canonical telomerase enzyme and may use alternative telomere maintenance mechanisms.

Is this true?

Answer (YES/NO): YES